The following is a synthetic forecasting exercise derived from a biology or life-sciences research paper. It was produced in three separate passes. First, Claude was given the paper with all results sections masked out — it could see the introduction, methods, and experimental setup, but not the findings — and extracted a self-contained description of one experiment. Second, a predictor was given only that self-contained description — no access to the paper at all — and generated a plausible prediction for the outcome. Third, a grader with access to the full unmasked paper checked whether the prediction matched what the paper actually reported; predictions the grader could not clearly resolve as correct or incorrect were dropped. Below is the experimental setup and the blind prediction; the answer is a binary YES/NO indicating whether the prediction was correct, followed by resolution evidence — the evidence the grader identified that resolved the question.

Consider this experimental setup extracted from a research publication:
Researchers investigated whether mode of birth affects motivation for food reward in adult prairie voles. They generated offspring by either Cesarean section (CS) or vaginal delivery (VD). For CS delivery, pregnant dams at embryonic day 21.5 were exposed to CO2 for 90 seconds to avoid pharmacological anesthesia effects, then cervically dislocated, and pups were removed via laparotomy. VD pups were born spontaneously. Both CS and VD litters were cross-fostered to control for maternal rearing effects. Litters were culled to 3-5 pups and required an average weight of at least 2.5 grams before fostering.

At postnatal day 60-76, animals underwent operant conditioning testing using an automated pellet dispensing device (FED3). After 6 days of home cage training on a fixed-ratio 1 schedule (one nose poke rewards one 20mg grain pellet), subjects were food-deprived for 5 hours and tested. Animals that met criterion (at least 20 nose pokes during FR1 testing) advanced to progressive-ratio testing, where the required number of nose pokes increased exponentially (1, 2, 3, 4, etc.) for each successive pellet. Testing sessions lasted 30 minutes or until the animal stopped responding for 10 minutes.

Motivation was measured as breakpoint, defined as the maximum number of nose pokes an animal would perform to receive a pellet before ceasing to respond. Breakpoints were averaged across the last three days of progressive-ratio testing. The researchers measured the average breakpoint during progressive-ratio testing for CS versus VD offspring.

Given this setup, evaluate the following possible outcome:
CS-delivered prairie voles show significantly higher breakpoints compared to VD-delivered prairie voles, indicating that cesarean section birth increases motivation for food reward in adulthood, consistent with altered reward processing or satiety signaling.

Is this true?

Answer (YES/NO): NO